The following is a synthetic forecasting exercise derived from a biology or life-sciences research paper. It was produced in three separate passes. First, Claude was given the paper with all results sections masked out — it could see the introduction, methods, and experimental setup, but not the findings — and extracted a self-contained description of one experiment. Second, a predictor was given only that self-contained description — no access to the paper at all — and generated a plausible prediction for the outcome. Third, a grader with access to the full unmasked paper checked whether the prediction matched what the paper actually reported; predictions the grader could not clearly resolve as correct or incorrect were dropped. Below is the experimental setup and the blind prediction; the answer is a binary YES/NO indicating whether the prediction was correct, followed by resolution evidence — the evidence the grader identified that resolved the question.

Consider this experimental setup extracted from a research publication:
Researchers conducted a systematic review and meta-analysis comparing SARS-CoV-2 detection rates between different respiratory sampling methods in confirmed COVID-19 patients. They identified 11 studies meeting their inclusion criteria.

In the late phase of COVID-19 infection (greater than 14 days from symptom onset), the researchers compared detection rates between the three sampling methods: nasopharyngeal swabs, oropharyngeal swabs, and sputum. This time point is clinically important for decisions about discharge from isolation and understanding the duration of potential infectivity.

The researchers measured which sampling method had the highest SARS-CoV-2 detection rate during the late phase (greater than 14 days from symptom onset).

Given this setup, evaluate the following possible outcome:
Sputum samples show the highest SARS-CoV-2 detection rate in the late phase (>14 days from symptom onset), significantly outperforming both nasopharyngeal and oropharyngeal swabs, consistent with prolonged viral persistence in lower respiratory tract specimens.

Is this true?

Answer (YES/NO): NO